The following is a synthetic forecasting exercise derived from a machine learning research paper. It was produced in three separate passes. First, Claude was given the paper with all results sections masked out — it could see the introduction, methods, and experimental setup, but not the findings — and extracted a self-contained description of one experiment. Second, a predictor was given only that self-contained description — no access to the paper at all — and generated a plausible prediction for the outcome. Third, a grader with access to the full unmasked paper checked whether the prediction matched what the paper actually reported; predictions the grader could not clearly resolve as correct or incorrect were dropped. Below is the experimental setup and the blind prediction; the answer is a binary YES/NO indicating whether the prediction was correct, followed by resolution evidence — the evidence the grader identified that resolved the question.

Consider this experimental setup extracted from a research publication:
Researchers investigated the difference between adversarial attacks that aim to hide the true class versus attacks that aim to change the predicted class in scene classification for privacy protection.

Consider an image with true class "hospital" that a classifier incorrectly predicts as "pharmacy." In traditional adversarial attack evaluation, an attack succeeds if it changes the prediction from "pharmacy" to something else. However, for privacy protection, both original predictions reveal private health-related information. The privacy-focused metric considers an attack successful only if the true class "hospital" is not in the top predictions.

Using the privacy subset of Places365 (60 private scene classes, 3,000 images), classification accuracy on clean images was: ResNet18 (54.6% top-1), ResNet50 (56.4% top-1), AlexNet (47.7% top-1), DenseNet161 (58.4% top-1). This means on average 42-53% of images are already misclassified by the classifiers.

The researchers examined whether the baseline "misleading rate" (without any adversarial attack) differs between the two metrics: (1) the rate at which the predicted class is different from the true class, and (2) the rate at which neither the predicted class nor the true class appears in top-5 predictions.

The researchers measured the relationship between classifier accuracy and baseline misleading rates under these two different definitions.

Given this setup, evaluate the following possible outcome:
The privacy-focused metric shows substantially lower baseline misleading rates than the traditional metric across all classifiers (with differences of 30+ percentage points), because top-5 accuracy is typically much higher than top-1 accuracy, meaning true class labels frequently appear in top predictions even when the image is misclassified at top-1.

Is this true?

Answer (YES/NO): NO